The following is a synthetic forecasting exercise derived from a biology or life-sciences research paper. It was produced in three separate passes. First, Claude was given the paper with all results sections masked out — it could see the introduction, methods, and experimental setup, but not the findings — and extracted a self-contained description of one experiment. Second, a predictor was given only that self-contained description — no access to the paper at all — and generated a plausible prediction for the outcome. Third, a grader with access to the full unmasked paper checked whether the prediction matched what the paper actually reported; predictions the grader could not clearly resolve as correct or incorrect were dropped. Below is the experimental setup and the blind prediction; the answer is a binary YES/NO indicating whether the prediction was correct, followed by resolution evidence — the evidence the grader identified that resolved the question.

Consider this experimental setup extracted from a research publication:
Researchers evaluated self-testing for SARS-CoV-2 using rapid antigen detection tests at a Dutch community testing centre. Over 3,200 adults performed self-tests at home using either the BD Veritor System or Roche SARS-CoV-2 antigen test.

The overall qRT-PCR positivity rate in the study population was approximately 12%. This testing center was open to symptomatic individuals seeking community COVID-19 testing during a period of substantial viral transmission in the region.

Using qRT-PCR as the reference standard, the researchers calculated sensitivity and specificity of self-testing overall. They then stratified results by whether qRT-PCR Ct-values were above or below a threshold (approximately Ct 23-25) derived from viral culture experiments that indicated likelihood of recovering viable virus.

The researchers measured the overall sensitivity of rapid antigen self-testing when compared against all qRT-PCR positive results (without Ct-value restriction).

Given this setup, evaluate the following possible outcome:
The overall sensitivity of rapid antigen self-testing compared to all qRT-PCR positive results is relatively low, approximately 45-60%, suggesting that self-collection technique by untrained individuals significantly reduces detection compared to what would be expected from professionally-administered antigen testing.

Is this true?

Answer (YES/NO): YES